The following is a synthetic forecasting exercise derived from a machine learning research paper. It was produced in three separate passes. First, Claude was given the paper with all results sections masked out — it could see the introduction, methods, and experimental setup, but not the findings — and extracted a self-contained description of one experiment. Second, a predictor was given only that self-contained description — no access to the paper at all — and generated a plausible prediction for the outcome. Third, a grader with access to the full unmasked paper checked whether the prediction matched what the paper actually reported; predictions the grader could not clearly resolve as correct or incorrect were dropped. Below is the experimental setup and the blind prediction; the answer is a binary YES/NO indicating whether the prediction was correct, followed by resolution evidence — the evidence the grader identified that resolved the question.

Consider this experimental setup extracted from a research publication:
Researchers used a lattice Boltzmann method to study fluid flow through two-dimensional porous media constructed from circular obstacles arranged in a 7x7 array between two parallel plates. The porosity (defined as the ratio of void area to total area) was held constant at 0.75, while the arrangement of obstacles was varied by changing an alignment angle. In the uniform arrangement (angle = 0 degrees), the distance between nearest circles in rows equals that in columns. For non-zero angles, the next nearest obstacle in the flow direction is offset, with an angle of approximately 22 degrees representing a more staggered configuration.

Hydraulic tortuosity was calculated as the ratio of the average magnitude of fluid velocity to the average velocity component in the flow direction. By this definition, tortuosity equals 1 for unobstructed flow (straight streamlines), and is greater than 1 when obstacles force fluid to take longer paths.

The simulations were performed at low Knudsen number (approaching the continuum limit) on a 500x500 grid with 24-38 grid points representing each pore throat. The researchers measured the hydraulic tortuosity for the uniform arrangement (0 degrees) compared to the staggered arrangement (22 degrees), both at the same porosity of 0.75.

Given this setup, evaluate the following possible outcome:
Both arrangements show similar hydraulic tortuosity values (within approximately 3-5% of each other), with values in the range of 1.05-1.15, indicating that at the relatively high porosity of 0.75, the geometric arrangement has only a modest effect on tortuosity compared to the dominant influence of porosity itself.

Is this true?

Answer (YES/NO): NO